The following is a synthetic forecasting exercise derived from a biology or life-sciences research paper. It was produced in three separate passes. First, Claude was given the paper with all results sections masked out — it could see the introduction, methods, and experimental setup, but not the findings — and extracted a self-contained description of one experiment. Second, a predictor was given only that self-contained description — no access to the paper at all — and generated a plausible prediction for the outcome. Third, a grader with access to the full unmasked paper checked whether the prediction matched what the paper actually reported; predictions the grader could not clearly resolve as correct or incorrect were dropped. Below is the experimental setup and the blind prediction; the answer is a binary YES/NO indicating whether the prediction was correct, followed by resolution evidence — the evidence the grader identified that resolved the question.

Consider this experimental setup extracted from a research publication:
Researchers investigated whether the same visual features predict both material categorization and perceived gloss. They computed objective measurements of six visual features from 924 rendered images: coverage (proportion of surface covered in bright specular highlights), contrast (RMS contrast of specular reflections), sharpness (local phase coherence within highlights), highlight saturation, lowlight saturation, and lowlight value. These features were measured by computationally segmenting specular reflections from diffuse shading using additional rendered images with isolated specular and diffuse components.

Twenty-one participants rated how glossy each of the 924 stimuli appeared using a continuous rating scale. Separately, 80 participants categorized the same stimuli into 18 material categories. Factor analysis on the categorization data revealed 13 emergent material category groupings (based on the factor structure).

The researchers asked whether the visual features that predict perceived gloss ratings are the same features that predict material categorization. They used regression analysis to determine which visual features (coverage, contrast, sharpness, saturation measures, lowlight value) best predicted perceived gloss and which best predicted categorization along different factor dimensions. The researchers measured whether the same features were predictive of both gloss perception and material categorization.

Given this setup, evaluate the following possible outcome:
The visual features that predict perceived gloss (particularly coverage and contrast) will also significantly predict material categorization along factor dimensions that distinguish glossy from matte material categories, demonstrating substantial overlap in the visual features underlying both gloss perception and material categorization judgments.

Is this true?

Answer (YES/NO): NO